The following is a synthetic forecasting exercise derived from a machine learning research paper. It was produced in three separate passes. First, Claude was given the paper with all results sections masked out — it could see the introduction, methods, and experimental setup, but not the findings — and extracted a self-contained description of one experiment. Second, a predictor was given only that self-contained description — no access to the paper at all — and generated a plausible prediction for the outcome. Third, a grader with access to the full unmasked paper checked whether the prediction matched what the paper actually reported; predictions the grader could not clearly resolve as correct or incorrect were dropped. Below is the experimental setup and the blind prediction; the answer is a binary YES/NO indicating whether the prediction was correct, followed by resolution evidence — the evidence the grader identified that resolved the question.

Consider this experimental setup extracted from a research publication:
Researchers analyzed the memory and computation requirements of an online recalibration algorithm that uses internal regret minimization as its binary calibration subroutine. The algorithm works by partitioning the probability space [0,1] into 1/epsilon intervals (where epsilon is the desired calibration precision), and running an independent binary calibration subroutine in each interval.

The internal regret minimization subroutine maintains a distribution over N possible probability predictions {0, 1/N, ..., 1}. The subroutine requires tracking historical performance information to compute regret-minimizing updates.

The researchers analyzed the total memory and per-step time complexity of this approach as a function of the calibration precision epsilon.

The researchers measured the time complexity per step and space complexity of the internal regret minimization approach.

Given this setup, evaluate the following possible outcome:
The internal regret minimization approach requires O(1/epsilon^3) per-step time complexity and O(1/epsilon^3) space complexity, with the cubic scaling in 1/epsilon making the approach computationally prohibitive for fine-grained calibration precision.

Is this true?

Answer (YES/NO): NO